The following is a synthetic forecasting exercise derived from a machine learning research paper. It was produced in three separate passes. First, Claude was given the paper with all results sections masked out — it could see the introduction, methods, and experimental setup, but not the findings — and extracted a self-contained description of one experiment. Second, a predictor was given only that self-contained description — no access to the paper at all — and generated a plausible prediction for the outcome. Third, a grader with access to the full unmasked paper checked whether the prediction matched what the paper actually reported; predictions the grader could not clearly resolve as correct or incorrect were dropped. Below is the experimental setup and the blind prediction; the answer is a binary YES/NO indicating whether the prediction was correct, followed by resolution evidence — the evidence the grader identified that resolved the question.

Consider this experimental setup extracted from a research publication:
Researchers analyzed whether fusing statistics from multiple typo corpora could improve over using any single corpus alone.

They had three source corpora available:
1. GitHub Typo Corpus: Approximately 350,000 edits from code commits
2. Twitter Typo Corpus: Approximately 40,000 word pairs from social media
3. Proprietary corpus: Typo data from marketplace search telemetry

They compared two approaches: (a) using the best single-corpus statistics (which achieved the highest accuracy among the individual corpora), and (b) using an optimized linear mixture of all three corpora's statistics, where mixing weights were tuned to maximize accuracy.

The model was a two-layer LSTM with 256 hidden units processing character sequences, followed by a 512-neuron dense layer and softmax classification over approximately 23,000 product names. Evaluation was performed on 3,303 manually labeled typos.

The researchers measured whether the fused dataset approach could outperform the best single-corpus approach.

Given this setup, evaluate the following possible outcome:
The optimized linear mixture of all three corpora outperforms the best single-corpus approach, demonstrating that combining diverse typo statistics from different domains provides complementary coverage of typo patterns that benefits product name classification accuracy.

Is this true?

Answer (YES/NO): YES